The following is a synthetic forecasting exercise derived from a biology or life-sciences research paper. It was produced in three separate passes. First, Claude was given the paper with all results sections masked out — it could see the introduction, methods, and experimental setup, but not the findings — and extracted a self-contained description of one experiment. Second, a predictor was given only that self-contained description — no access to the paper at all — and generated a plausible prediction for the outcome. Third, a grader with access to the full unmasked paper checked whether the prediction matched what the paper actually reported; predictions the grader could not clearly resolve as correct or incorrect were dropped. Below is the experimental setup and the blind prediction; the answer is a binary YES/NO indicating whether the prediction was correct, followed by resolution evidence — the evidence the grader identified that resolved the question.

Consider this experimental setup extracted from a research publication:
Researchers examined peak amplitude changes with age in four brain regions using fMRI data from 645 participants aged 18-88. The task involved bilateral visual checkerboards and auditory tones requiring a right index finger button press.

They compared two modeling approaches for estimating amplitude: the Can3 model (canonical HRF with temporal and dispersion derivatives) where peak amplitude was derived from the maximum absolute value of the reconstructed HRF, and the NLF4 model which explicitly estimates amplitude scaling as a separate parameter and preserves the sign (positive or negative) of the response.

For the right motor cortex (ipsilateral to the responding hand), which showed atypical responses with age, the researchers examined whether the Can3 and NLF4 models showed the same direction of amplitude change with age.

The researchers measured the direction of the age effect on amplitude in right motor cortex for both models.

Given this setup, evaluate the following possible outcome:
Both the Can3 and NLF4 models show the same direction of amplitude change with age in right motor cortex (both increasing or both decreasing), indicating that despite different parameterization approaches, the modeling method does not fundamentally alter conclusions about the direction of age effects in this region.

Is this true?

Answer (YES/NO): NO